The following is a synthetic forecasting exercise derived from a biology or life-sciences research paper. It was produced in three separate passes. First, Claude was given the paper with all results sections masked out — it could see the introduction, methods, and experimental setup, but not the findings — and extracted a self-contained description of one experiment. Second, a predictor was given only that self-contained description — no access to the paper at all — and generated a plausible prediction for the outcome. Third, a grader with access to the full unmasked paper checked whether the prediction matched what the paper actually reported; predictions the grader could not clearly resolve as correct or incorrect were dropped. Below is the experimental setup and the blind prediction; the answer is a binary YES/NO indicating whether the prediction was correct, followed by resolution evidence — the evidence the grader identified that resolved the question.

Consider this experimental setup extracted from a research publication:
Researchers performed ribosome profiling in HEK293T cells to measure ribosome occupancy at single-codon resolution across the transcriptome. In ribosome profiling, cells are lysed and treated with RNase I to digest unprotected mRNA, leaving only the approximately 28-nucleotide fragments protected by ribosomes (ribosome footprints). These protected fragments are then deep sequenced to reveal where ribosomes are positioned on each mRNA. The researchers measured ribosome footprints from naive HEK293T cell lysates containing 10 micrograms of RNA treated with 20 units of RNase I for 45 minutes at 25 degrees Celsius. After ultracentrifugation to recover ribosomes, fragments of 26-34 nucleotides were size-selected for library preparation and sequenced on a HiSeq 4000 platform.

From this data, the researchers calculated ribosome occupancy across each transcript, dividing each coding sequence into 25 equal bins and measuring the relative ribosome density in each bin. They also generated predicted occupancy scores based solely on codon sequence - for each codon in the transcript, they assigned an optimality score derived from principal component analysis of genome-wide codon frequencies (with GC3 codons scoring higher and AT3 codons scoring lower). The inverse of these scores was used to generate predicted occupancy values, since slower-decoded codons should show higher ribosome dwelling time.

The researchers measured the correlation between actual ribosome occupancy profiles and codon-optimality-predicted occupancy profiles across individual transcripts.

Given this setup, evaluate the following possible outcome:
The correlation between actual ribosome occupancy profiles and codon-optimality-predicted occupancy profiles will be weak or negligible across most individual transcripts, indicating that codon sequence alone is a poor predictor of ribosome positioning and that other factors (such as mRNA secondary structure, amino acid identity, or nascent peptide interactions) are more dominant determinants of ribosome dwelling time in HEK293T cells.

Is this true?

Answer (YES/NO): NO